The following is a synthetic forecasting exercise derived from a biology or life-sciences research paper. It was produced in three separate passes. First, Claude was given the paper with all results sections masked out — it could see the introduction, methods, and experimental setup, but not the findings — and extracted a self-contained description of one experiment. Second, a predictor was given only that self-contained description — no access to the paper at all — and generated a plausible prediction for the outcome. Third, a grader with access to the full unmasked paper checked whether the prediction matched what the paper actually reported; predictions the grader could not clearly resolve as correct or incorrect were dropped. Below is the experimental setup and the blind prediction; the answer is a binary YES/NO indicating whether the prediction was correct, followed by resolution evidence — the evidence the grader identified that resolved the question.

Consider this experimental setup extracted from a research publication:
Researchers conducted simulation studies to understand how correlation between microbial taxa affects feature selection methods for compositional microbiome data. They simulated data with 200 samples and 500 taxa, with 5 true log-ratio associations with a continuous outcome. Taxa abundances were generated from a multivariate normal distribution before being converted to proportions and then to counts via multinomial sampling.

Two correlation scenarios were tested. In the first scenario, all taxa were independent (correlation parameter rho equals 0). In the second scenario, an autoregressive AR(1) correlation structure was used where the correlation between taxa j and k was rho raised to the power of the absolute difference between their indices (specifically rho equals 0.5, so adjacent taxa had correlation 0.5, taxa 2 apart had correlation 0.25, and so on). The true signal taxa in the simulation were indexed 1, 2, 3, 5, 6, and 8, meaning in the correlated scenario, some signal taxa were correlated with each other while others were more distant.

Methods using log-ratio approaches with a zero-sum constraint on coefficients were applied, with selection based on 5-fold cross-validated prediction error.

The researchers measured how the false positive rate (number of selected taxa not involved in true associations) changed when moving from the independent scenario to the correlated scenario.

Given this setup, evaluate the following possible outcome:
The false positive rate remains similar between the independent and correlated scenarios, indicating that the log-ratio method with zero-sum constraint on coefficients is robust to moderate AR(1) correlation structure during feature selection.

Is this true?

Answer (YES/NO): YES